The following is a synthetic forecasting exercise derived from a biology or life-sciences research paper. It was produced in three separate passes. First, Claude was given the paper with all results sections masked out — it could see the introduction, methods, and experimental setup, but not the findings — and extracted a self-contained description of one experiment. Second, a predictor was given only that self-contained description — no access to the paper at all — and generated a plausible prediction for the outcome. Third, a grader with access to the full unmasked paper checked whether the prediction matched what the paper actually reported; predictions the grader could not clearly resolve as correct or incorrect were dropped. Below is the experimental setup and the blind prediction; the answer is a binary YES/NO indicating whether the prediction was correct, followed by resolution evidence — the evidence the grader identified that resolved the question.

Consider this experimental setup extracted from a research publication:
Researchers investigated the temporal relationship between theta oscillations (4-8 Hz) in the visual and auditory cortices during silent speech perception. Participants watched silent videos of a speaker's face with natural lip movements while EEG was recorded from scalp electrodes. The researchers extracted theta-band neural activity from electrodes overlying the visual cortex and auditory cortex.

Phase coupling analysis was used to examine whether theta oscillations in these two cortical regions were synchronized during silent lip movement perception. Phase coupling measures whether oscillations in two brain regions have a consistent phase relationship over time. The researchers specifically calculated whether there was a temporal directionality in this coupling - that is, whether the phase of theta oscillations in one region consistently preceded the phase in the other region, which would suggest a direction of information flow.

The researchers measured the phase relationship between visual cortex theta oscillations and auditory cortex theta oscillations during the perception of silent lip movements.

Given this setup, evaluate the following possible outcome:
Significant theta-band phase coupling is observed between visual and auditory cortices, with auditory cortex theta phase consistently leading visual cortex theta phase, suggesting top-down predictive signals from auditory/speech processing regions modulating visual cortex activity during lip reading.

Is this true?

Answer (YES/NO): NO